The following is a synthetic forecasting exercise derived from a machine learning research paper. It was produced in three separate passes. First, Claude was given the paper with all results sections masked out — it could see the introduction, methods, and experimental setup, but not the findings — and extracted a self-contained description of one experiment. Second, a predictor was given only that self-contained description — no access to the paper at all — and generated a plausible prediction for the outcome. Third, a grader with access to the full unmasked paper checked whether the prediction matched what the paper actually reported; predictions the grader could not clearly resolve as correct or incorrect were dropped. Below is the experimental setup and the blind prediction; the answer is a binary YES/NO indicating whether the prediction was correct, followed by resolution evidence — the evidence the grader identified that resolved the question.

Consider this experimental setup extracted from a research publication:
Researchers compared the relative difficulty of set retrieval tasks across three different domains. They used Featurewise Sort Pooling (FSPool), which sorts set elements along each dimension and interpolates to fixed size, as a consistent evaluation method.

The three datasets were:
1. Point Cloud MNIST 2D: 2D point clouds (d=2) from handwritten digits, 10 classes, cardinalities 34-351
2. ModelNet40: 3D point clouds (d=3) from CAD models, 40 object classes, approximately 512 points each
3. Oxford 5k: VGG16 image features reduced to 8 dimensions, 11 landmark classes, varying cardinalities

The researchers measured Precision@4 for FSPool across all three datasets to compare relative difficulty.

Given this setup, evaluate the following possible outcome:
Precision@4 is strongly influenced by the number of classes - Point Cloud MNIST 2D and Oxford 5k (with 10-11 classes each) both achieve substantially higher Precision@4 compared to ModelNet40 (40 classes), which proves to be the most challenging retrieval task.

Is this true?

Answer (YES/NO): NO